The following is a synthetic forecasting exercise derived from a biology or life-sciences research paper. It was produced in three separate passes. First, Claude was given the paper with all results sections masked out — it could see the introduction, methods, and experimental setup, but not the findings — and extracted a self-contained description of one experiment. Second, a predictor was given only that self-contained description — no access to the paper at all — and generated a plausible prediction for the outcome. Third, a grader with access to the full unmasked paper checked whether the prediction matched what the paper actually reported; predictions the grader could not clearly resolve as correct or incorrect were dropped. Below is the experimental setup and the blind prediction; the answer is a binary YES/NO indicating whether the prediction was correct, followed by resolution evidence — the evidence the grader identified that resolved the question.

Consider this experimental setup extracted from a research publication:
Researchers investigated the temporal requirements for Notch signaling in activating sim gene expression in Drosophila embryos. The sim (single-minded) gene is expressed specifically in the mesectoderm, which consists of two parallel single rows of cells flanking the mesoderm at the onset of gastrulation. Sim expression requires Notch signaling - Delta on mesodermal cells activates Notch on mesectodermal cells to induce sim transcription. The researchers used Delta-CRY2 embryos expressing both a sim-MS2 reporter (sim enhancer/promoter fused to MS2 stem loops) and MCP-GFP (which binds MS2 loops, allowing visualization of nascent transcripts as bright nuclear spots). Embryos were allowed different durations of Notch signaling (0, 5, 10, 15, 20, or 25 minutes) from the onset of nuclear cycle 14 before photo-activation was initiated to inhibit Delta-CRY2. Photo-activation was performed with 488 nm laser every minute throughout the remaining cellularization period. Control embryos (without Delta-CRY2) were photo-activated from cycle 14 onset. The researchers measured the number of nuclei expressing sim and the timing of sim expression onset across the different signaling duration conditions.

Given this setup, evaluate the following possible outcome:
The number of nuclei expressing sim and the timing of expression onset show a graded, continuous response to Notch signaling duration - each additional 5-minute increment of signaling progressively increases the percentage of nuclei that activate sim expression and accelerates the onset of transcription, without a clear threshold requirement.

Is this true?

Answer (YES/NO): NO